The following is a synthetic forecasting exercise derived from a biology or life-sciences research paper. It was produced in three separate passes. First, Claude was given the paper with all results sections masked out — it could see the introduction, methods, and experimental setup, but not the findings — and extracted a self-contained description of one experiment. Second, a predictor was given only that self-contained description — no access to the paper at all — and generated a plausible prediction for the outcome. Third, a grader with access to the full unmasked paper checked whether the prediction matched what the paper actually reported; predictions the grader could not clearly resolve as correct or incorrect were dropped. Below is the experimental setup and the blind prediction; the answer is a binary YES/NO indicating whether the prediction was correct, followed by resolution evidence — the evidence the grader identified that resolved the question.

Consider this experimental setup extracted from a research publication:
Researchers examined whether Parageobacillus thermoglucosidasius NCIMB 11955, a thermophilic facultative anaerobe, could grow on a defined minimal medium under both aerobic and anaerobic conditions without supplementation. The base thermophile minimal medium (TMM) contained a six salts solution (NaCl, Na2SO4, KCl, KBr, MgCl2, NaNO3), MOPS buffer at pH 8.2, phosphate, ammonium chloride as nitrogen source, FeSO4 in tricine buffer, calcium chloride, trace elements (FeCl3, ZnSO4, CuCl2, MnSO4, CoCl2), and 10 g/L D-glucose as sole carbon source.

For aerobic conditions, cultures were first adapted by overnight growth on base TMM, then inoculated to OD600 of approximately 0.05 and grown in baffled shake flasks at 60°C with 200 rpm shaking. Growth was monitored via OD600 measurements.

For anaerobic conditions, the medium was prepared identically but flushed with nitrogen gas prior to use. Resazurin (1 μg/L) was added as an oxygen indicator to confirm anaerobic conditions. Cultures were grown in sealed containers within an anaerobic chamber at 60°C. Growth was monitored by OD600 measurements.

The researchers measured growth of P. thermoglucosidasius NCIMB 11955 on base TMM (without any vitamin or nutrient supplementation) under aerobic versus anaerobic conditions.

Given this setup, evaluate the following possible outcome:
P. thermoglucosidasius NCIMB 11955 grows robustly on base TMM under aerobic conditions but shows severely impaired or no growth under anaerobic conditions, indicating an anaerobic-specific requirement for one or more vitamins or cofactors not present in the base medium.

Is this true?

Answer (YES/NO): YES